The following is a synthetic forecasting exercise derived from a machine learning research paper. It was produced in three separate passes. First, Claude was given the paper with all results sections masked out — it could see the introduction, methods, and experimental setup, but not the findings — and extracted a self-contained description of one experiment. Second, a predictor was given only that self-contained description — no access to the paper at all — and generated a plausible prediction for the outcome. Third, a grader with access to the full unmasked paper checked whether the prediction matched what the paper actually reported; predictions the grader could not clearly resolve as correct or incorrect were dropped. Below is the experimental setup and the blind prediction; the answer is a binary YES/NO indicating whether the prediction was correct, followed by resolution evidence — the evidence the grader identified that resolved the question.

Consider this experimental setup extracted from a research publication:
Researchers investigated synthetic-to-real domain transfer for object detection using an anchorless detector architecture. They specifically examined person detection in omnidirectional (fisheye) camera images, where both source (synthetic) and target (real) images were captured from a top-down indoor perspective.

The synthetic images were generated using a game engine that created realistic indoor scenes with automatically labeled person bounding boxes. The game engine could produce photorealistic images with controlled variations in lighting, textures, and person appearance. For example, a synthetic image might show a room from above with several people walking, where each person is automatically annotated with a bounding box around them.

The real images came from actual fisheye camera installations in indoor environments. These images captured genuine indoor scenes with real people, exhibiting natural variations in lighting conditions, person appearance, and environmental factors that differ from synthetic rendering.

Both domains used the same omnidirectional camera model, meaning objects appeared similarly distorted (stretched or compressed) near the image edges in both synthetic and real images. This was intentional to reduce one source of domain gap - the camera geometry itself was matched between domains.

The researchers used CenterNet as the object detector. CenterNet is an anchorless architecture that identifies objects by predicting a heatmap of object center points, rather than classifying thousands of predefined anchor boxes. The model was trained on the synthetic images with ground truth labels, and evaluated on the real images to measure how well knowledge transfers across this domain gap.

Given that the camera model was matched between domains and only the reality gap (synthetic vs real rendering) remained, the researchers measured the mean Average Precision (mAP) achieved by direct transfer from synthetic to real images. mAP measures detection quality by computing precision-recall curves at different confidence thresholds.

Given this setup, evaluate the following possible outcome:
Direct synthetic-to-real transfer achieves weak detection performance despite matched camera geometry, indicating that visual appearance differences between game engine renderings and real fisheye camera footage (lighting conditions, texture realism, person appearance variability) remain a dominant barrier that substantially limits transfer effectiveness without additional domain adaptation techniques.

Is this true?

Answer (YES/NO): NO